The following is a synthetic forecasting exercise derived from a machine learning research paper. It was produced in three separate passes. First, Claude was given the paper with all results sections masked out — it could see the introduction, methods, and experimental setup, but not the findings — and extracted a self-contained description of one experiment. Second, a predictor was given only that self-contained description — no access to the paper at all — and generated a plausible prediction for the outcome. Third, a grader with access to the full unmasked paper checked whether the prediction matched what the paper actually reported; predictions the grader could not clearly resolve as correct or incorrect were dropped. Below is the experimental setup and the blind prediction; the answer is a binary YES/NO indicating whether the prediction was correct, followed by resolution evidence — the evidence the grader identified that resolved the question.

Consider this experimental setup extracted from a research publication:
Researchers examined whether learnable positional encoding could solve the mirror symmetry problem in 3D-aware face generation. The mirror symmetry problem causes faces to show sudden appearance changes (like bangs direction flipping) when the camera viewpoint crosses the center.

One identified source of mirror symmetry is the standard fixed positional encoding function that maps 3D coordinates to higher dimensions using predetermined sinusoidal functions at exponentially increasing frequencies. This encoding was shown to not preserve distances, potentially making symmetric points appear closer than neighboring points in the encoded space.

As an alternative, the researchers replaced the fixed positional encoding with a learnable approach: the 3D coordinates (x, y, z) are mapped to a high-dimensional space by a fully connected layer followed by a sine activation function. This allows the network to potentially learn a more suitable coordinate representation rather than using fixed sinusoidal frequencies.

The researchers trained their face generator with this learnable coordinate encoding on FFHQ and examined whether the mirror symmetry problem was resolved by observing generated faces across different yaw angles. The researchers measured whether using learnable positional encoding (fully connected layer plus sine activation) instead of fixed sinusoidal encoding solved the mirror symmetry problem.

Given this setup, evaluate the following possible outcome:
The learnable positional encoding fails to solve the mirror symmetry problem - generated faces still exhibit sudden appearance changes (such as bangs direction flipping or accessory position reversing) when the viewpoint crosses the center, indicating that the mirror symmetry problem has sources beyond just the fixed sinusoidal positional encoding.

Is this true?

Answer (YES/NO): YES